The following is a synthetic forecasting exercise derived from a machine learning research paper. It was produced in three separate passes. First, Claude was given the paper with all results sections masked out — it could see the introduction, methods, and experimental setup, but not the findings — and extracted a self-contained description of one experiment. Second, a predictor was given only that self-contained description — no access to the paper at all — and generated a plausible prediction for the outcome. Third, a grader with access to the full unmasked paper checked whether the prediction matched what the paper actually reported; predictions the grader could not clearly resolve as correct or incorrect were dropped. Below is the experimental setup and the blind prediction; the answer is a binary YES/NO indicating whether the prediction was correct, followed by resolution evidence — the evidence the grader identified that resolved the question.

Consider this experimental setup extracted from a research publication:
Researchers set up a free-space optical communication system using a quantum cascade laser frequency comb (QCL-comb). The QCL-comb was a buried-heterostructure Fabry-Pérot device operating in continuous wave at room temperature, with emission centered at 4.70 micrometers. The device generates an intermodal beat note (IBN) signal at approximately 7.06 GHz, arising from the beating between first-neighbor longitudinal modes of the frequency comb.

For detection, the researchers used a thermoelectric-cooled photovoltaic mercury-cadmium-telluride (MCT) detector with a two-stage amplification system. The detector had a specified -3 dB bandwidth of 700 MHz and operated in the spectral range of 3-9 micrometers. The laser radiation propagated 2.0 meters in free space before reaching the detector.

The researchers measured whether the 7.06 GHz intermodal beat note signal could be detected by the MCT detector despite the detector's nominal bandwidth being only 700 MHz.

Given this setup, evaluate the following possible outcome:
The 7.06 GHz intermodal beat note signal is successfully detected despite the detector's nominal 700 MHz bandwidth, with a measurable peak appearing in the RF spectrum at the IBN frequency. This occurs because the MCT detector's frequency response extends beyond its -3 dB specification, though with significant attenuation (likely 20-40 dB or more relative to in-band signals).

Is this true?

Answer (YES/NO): YES